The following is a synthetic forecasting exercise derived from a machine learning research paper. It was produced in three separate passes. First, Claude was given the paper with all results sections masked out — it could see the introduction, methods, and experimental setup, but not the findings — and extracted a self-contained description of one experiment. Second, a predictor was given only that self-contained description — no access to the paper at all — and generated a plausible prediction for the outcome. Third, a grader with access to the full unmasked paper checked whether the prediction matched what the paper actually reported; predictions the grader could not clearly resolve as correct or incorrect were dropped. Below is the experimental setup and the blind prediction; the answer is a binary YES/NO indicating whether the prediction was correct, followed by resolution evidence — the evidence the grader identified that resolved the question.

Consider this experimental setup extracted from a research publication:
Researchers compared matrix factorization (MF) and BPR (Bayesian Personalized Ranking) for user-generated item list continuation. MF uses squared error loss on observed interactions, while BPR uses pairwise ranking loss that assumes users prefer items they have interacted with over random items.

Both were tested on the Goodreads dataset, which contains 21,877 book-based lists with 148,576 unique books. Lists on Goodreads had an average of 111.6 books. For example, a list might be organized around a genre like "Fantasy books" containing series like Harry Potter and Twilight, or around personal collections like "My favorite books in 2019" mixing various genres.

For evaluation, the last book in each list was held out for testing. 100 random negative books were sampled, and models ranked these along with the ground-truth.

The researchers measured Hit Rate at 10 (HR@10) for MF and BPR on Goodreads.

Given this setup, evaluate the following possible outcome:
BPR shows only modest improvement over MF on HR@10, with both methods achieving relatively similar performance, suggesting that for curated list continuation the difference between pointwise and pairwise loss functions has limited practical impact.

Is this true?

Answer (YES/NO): NO